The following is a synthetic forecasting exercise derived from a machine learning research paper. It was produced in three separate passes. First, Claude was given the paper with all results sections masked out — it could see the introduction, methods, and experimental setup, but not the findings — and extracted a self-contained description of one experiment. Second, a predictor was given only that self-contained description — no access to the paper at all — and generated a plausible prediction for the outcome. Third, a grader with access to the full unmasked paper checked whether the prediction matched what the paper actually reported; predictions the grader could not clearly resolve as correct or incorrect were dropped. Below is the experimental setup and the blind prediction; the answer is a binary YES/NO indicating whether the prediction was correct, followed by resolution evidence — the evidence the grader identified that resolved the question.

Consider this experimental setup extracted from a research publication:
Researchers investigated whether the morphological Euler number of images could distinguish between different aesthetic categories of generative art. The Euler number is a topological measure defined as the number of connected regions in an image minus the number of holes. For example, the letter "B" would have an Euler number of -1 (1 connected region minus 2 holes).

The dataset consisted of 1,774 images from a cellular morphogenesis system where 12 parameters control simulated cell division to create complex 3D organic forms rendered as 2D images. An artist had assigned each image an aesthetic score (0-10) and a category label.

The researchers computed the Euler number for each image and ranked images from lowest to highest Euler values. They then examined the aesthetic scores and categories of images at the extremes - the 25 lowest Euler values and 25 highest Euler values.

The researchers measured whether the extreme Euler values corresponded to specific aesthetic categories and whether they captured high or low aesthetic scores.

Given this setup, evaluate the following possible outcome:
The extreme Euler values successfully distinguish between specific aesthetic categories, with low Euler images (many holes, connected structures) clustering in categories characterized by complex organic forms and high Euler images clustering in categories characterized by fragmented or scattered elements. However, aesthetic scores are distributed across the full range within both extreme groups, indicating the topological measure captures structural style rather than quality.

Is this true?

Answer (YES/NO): NO